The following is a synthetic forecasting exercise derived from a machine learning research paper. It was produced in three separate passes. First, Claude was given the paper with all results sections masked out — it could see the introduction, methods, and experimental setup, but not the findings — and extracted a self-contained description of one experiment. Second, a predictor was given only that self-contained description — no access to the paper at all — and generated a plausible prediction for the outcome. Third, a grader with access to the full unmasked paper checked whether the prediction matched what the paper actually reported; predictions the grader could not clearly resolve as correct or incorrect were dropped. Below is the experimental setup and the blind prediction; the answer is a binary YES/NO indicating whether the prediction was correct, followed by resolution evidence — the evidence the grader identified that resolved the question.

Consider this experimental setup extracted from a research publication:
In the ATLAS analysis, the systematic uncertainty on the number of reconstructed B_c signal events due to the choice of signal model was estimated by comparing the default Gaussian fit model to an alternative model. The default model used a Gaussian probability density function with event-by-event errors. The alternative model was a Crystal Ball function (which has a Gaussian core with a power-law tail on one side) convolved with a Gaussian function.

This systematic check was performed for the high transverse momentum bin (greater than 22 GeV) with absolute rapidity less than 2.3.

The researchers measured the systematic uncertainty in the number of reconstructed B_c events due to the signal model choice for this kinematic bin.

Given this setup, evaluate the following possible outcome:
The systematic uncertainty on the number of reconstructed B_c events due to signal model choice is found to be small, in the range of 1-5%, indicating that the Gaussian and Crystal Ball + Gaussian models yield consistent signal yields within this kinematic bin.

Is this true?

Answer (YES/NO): YES